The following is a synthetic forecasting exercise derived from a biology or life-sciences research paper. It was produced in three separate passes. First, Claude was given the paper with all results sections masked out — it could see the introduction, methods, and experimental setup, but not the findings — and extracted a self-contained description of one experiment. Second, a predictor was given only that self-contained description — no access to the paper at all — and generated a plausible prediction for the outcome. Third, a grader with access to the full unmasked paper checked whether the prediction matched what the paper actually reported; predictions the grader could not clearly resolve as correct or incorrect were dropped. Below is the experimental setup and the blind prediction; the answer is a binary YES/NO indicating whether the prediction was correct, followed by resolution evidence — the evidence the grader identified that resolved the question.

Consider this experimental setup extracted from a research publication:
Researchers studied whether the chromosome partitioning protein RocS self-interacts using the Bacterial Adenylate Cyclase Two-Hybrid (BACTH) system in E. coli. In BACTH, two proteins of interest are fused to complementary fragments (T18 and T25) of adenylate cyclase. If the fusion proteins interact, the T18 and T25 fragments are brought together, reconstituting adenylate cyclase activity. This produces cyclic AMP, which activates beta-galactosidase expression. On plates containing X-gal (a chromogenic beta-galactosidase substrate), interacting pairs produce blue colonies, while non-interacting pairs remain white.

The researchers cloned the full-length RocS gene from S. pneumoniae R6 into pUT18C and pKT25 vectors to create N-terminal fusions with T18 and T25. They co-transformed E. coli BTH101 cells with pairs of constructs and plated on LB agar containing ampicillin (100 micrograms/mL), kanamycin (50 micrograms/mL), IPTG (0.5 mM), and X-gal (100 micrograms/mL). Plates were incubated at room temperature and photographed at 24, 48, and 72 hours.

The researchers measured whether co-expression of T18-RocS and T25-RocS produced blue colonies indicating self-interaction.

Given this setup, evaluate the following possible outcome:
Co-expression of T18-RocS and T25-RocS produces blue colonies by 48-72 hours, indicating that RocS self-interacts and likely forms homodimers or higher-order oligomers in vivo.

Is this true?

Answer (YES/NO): YES